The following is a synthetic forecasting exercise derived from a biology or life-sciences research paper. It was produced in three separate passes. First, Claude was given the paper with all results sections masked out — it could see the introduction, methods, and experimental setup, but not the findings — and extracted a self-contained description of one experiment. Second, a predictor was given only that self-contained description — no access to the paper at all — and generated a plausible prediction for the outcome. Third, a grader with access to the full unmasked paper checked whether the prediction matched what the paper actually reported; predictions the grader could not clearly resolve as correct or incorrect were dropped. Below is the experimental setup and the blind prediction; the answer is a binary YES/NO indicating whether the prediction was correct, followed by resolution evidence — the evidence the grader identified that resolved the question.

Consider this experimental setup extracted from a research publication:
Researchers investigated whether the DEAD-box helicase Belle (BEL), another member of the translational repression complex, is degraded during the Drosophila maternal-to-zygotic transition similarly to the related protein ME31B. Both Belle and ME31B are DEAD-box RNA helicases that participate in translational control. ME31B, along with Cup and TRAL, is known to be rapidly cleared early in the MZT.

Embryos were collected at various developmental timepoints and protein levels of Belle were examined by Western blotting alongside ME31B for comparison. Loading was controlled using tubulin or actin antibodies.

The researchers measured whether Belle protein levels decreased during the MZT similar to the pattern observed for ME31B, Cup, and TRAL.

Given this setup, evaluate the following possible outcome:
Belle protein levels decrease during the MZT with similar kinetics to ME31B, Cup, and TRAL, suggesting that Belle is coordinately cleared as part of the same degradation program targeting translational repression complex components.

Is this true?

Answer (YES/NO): NO